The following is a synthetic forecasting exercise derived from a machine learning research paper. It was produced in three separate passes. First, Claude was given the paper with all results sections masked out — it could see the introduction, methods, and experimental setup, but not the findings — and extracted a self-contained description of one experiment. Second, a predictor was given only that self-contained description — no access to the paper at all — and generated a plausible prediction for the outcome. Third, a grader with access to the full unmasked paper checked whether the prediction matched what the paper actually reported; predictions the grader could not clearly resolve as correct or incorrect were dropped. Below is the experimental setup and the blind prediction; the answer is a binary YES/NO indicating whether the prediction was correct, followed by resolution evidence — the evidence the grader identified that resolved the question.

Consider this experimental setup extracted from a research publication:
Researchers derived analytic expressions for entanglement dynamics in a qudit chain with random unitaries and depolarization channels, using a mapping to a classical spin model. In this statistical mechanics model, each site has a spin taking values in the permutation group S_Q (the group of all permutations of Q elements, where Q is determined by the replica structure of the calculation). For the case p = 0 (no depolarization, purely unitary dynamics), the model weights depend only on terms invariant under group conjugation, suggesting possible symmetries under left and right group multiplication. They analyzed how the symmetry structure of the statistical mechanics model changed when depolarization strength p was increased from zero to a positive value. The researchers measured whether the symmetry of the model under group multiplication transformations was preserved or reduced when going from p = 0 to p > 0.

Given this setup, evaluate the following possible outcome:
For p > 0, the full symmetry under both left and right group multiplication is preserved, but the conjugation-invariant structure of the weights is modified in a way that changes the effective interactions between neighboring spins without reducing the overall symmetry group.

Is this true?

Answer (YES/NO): NO